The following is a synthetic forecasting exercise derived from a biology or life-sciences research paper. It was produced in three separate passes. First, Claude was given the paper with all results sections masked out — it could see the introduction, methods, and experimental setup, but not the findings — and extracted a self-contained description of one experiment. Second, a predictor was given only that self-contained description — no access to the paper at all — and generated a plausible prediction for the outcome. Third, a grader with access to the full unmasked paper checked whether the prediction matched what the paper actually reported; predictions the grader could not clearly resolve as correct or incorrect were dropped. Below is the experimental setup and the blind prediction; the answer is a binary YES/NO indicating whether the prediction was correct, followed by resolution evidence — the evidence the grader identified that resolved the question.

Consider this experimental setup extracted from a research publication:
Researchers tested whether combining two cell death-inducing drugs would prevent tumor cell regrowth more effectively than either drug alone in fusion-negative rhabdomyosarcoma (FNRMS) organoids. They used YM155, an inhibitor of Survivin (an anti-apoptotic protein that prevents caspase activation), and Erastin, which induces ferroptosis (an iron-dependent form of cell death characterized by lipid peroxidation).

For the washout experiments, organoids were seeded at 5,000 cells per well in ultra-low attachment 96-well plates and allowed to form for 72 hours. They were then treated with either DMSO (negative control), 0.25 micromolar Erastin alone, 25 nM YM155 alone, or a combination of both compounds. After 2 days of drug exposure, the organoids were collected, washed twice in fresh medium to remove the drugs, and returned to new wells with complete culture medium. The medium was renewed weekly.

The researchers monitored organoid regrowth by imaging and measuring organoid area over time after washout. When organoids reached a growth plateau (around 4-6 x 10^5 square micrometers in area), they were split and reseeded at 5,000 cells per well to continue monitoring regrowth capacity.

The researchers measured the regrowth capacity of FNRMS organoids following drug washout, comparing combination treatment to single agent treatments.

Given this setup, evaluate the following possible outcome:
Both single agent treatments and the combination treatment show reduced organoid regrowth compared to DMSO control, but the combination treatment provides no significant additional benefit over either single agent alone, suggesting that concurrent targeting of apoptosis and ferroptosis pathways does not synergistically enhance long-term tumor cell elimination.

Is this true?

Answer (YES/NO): NO